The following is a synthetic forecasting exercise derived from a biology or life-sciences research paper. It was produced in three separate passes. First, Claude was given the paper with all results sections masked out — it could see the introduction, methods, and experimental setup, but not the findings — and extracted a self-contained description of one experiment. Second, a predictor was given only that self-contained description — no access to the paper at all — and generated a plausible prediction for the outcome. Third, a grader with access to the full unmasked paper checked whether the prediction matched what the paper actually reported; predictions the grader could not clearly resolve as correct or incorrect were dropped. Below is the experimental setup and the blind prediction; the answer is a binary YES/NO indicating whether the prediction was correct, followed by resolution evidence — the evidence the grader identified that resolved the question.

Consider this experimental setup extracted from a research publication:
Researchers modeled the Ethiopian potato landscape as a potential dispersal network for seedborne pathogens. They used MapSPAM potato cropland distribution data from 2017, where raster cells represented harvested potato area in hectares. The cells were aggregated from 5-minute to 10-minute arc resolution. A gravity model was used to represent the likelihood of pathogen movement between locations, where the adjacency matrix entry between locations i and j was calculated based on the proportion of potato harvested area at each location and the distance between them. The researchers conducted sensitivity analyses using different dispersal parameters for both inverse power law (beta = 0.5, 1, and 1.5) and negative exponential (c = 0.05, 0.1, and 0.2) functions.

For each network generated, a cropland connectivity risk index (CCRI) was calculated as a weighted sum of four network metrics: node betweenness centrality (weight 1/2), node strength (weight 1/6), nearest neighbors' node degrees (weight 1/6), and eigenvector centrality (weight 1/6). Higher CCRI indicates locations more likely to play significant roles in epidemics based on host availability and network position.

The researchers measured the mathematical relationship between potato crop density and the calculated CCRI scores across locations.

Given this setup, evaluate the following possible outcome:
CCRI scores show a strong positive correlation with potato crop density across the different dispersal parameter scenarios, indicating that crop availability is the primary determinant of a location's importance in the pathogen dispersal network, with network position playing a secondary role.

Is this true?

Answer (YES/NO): YES